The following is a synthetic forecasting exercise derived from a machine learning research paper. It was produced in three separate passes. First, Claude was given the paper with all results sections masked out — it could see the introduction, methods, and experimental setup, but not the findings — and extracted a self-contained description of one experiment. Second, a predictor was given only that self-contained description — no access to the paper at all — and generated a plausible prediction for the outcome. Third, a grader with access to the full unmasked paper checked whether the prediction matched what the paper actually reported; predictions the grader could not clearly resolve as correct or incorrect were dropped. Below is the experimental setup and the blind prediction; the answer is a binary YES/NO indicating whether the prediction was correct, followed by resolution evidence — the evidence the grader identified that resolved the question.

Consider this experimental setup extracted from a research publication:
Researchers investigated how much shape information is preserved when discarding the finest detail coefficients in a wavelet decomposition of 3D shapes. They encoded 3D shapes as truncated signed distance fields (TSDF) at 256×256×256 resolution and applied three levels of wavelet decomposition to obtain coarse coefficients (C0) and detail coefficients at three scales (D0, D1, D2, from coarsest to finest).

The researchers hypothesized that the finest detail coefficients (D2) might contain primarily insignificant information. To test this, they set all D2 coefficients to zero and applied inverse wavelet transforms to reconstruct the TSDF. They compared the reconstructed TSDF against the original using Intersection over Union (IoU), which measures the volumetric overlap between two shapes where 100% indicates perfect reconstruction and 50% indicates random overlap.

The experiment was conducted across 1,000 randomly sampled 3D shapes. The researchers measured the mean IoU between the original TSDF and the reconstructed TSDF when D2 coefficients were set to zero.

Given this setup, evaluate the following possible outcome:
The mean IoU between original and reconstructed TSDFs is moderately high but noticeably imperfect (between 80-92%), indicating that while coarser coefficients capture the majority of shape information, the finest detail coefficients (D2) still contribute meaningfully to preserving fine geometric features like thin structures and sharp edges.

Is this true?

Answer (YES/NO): NO